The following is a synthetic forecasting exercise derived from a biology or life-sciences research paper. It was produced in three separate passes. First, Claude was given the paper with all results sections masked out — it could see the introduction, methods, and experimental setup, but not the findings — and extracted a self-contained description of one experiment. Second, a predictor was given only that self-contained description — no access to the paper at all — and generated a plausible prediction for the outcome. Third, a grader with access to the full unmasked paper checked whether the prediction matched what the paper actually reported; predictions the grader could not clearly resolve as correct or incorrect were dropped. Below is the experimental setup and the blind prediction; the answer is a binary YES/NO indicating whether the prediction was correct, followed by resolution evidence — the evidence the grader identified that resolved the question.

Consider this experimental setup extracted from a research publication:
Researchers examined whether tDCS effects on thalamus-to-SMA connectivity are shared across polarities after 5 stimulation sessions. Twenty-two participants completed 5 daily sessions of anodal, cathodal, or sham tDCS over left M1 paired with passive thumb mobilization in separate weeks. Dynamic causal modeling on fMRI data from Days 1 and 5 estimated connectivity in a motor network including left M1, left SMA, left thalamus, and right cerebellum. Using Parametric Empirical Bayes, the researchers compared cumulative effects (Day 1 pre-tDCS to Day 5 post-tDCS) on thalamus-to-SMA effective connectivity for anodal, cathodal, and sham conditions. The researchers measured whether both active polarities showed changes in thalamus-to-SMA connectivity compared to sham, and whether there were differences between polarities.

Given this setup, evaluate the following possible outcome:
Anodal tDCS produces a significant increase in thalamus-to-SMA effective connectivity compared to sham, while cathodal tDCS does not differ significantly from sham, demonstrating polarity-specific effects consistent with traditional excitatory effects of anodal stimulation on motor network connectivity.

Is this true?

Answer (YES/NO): NO